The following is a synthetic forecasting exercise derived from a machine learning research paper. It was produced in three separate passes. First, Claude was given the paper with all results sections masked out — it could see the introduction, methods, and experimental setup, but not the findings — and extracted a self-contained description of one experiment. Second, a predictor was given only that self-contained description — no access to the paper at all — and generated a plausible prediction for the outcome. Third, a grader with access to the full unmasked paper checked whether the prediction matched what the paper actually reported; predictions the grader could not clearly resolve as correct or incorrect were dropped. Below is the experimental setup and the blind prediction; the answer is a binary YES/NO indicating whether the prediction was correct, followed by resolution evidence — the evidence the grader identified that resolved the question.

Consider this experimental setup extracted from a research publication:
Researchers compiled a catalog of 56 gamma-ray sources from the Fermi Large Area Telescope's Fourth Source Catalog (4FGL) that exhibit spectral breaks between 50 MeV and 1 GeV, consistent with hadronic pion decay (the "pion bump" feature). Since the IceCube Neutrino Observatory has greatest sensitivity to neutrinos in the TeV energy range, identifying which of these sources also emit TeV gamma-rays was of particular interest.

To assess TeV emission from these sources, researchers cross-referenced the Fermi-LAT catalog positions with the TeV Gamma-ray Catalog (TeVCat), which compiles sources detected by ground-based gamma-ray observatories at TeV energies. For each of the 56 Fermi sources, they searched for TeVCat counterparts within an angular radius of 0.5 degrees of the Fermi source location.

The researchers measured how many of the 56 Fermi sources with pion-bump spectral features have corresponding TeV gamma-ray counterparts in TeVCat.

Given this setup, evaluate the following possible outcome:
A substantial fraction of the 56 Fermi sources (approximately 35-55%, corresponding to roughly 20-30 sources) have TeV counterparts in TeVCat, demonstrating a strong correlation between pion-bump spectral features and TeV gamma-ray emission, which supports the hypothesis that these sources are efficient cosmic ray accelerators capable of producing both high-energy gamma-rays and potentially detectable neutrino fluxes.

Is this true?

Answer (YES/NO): NO